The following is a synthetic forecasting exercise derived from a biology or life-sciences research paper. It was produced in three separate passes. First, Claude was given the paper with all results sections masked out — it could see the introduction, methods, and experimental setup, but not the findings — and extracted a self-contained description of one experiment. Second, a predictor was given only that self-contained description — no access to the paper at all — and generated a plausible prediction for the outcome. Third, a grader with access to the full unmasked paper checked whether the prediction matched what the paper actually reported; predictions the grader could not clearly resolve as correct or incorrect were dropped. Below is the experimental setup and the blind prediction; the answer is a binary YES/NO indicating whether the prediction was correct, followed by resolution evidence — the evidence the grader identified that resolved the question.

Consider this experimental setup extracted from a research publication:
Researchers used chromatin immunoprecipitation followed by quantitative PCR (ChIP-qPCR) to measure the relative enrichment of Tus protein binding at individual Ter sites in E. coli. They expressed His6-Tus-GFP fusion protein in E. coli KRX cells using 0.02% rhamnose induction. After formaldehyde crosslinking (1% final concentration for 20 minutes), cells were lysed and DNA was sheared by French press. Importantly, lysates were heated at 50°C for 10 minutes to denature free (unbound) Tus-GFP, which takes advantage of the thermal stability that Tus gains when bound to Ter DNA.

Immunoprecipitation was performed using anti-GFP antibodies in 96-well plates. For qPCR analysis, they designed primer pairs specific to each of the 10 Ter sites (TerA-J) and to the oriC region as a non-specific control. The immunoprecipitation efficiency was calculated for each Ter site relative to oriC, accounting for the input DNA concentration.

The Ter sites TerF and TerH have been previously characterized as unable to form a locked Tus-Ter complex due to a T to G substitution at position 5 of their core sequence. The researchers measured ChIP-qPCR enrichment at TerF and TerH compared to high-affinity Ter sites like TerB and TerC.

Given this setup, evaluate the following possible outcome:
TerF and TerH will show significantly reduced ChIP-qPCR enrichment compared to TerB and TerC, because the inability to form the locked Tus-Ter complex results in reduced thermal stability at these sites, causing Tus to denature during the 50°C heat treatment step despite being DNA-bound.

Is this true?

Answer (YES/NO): YES